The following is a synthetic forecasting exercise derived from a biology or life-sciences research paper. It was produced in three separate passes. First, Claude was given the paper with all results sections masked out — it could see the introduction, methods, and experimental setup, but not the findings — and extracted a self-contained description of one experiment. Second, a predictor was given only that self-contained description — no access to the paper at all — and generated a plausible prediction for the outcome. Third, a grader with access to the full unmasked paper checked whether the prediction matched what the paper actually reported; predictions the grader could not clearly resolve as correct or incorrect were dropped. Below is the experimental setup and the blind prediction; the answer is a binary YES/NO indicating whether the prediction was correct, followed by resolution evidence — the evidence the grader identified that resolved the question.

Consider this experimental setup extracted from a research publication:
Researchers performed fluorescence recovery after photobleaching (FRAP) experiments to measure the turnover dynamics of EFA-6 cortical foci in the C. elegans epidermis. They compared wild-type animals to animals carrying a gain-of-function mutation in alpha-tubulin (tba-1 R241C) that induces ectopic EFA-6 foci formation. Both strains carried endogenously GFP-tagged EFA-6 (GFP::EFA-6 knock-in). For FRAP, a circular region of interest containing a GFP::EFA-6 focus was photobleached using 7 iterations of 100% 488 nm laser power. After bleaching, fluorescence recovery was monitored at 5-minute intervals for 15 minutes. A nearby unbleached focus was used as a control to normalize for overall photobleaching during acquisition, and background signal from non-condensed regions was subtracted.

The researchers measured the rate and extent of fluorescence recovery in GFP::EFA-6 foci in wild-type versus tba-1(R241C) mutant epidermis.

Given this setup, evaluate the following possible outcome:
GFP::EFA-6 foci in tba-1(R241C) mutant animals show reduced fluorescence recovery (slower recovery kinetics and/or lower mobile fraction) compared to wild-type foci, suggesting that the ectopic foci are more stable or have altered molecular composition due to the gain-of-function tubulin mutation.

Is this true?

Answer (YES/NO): YES